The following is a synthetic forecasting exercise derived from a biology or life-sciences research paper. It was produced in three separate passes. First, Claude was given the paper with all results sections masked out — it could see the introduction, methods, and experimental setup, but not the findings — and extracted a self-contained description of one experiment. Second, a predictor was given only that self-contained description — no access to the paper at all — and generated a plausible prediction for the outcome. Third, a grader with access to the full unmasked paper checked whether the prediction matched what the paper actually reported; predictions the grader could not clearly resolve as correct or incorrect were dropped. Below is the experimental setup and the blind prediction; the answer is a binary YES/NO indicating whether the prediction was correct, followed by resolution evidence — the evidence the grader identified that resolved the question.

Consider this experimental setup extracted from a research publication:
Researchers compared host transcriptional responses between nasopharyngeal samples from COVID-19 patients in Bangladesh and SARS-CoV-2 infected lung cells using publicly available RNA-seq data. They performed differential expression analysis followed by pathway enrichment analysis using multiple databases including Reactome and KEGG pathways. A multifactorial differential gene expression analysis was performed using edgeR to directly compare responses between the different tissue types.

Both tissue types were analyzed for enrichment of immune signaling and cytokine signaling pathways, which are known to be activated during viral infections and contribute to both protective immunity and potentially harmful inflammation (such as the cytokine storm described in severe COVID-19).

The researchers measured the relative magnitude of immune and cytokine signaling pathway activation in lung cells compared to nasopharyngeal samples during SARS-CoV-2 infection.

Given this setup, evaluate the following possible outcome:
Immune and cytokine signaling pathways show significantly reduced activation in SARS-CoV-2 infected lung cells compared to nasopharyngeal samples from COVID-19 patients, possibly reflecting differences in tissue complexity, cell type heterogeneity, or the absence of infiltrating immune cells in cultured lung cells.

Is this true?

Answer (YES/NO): NO